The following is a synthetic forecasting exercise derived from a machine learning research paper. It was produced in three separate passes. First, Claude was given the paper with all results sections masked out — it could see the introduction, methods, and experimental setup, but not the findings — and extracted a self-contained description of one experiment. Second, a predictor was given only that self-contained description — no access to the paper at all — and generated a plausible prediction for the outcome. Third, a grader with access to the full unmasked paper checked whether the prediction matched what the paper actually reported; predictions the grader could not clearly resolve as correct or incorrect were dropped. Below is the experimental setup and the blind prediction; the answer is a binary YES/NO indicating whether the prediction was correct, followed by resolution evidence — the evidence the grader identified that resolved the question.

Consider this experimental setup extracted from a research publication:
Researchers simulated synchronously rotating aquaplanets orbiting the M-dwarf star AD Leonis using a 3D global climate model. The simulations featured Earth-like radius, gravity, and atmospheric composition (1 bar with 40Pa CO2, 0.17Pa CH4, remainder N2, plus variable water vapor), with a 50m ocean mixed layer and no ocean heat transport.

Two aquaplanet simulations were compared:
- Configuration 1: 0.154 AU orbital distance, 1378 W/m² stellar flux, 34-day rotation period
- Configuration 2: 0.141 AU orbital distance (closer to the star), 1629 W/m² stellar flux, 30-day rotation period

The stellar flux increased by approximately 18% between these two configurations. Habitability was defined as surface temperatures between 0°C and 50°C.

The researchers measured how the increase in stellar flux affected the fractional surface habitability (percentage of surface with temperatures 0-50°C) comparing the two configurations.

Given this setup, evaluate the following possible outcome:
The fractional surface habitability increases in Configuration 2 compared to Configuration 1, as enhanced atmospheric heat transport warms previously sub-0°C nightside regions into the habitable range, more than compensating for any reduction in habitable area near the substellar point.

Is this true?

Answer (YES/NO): YES